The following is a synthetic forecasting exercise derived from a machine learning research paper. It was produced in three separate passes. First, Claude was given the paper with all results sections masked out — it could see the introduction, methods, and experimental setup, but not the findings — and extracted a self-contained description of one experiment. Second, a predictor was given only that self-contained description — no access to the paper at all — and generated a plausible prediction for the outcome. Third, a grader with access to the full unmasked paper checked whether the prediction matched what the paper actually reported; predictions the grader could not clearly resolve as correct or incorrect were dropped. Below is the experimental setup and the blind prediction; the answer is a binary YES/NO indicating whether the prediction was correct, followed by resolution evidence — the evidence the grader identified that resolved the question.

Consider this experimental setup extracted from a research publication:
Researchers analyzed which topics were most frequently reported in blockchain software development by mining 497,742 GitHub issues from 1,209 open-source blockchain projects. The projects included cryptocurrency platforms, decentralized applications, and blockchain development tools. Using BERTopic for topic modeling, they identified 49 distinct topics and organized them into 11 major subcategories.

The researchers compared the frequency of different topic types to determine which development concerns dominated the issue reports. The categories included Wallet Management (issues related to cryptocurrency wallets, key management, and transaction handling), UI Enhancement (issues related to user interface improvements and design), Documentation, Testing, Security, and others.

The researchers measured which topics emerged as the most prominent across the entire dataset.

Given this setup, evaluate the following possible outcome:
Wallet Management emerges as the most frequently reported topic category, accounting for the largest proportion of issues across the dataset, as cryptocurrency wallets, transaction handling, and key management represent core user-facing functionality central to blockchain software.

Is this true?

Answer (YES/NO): YES